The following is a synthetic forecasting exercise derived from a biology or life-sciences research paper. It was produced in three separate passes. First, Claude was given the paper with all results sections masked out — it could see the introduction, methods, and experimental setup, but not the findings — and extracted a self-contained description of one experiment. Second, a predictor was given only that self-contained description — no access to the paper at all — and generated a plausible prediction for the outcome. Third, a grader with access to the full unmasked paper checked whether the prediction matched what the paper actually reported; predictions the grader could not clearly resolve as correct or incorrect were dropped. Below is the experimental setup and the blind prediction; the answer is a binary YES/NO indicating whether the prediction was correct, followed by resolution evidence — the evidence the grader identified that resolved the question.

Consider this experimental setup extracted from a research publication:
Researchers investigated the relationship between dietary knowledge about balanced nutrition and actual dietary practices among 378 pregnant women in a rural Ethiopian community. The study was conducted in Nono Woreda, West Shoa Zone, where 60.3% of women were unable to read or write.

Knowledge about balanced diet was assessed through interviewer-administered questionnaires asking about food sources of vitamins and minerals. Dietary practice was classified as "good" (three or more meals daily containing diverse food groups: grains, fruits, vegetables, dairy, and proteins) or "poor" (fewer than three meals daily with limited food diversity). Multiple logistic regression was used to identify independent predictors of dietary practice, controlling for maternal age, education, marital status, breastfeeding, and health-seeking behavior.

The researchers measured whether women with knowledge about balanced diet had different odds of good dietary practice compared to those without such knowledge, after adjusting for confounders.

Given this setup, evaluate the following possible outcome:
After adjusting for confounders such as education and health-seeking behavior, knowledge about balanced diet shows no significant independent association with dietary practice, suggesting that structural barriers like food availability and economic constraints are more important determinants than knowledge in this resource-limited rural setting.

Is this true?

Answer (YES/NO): NO